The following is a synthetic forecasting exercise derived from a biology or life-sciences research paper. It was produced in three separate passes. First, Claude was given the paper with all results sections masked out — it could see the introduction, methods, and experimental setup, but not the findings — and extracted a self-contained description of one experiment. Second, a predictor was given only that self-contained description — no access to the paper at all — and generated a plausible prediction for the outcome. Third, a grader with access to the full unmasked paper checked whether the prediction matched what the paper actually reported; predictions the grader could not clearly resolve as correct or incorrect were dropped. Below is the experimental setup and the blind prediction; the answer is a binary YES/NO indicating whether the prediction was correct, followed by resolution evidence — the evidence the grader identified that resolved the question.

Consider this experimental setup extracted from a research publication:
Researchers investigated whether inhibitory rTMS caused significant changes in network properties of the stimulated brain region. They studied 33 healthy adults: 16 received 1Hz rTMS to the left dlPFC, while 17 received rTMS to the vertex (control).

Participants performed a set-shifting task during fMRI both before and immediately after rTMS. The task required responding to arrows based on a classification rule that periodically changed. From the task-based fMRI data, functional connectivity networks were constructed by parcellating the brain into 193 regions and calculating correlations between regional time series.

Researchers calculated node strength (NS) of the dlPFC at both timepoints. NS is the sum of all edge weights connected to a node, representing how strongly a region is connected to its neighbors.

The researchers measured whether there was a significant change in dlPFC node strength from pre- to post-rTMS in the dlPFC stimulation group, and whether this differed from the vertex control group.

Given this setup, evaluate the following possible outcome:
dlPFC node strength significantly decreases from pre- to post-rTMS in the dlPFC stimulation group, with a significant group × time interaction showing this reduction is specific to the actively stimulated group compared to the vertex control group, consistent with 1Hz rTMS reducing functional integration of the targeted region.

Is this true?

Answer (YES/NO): NO